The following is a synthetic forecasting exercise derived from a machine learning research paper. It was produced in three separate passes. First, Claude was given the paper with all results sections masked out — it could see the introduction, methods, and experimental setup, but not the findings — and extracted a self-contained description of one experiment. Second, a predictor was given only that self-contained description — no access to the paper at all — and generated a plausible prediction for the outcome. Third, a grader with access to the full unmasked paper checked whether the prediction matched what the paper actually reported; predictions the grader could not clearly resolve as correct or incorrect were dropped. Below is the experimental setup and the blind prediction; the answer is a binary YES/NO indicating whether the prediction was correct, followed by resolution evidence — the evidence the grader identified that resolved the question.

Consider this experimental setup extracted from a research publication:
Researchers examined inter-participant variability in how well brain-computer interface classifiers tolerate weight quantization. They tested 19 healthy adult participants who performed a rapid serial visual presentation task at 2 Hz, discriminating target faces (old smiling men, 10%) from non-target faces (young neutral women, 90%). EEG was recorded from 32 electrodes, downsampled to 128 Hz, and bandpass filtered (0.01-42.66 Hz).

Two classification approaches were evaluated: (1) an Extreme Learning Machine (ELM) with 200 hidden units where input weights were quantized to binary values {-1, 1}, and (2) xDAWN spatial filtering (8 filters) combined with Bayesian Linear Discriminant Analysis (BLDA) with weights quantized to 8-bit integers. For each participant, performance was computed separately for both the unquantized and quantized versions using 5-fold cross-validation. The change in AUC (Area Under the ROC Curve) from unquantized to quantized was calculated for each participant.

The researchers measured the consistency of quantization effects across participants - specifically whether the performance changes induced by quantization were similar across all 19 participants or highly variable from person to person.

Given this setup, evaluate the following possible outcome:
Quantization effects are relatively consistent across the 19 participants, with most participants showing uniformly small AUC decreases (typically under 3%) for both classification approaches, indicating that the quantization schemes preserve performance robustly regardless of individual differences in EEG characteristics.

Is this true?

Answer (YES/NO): NO